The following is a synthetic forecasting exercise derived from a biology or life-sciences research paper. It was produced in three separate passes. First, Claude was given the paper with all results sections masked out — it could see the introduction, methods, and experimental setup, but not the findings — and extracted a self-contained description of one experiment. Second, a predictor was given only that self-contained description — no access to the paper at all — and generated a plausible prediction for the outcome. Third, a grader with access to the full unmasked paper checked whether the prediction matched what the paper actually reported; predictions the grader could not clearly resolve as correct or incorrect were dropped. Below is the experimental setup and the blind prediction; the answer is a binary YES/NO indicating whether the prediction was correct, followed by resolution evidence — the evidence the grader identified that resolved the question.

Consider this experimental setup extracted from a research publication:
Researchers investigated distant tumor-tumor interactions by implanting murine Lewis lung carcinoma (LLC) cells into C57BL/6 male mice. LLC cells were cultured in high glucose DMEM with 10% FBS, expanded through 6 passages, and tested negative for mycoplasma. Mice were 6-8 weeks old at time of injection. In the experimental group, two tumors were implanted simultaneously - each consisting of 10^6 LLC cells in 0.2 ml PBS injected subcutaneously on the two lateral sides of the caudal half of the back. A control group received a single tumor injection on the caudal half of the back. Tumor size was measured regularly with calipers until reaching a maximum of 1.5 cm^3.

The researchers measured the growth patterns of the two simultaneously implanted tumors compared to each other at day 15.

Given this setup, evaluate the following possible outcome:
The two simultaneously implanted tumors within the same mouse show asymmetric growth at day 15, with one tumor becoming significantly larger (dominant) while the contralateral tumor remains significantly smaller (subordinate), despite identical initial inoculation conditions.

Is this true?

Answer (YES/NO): YES